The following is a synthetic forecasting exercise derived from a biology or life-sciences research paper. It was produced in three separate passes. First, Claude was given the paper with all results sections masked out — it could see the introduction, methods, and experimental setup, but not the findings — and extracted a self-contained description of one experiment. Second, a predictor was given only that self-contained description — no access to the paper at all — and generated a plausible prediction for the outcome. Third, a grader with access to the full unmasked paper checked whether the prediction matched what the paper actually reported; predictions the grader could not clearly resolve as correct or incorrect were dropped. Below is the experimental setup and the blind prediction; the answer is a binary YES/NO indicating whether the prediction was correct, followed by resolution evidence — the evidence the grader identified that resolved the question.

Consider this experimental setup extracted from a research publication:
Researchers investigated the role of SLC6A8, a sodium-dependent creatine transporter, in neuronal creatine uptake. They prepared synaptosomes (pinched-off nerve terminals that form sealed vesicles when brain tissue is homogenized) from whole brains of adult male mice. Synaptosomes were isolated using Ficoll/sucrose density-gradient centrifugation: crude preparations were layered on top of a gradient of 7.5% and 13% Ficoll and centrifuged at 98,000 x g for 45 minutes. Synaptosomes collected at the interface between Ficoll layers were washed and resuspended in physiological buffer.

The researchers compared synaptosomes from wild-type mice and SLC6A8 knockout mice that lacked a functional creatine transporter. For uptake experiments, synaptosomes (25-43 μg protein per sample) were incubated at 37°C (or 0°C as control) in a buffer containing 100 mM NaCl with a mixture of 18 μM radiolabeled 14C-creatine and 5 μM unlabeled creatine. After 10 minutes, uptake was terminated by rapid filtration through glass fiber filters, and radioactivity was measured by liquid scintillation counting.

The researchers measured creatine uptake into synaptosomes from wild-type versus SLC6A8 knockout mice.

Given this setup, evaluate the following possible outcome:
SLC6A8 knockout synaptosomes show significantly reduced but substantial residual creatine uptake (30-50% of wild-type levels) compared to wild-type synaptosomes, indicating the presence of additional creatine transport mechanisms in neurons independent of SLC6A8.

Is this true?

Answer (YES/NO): YES